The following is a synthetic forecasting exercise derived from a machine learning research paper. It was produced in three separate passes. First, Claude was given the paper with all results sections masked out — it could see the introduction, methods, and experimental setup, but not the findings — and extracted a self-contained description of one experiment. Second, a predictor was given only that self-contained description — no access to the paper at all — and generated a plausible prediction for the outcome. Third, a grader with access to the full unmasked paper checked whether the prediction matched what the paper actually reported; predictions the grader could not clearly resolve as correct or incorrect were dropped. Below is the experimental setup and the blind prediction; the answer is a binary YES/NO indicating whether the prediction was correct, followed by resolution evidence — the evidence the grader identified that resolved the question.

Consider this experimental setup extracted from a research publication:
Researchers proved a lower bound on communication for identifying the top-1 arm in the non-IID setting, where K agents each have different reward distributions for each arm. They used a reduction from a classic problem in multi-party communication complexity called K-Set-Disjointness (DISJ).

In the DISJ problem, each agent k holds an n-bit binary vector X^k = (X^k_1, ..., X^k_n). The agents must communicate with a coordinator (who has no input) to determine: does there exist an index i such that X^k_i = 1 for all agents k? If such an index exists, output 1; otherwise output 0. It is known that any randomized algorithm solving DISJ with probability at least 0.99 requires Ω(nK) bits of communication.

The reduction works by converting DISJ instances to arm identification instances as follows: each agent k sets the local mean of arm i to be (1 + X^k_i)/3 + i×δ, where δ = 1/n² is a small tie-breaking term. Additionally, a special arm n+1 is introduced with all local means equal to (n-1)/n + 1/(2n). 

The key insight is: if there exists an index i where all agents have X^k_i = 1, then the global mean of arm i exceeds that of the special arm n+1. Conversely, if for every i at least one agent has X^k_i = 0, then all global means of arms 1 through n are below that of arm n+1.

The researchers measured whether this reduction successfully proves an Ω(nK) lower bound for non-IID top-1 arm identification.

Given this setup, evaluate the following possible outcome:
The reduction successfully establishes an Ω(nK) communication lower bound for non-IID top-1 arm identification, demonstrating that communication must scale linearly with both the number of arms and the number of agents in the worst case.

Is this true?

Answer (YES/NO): YES